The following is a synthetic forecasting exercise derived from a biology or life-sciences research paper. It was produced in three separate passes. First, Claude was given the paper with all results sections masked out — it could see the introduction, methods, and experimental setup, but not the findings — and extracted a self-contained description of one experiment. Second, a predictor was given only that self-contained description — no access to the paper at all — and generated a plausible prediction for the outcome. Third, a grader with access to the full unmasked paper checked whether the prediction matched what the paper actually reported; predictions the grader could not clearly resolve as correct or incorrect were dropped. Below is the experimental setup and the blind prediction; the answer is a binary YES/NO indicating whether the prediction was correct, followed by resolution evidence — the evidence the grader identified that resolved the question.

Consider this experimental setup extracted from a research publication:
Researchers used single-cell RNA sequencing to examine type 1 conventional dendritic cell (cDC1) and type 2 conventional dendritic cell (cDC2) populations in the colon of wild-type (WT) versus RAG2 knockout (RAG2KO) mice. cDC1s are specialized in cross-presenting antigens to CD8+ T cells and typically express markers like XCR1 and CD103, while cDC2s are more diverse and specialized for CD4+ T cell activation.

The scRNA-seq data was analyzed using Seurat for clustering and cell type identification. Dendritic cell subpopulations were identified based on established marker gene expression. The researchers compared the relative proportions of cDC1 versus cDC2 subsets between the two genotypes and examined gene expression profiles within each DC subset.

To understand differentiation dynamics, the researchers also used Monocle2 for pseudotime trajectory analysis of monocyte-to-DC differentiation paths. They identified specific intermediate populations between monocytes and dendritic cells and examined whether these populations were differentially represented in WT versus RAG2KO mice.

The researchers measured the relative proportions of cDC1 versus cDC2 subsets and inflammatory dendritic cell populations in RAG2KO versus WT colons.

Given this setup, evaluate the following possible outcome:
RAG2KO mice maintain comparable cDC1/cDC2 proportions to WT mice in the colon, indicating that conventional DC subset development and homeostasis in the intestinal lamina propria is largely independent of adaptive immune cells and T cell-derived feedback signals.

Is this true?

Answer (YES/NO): NO